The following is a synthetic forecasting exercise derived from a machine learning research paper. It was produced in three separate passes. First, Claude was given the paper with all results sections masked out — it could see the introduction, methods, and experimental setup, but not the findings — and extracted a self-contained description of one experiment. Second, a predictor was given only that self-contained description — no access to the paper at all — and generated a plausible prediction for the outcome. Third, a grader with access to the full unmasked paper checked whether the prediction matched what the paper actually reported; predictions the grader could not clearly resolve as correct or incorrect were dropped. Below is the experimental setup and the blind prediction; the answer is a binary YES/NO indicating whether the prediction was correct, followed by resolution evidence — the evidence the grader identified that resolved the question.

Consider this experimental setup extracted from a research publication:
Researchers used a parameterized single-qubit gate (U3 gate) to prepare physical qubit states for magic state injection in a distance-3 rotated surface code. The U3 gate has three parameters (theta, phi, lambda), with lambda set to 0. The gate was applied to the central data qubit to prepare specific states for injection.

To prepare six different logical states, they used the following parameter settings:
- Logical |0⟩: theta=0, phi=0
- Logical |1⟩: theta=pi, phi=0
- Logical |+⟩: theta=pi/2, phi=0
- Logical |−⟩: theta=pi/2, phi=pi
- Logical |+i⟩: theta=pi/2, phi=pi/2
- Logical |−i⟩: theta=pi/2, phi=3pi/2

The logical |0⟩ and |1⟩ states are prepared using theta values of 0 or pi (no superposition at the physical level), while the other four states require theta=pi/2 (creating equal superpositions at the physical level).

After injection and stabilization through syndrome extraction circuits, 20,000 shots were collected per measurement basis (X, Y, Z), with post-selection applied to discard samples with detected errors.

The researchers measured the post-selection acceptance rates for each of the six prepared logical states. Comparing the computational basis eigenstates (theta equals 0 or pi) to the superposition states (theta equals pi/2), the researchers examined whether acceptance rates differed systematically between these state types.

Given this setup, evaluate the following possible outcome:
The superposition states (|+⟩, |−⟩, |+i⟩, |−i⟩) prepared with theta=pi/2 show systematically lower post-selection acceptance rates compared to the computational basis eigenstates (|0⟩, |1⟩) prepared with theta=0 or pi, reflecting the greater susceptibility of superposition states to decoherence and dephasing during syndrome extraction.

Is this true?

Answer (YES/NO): NO